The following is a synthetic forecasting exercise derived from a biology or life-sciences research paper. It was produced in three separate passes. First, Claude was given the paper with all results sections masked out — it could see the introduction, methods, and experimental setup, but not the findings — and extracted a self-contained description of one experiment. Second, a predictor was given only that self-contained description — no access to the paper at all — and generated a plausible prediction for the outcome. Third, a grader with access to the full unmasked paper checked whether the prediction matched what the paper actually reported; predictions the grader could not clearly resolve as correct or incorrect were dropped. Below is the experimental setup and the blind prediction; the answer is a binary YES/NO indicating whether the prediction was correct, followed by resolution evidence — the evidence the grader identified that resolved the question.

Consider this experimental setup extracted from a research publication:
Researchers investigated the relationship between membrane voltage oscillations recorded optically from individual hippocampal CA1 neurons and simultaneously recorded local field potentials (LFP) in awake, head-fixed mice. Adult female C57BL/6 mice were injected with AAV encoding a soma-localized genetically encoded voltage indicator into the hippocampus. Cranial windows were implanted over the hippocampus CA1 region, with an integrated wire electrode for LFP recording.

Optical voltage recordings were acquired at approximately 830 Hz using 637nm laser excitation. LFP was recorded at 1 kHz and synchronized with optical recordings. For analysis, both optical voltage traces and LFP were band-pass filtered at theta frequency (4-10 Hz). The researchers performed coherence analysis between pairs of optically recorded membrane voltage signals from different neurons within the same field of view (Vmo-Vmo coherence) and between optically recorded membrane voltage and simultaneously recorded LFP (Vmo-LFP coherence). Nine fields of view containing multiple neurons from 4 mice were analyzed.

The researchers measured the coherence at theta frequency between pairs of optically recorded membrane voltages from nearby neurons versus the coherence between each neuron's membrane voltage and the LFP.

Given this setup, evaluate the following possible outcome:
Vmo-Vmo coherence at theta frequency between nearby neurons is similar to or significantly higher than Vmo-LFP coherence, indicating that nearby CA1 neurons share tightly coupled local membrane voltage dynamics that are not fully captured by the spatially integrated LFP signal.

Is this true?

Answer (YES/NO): YES